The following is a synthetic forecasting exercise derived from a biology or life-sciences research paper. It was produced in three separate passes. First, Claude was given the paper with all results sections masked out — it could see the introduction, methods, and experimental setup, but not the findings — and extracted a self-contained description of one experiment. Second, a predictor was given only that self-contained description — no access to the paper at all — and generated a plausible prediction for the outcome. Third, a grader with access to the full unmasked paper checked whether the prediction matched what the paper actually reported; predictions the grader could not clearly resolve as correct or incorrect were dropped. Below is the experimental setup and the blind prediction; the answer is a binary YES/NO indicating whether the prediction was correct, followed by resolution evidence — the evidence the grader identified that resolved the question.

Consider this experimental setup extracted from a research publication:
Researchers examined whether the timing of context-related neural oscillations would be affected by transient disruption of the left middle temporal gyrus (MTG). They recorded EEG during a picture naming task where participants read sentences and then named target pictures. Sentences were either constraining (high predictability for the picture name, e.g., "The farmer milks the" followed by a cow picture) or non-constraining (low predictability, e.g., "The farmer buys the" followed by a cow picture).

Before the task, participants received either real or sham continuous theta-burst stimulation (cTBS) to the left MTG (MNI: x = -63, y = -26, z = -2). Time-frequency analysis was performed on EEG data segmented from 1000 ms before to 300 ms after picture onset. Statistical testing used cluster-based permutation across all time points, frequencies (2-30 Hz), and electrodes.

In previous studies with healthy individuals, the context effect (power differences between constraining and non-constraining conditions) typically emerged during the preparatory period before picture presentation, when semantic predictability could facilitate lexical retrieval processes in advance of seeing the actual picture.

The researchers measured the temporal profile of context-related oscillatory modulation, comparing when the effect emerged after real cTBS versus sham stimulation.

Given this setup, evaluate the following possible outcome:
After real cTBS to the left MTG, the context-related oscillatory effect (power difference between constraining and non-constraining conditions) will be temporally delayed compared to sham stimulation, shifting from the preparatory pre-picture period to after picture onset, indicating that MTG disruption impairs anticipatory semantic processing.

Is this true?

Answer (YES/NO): NO